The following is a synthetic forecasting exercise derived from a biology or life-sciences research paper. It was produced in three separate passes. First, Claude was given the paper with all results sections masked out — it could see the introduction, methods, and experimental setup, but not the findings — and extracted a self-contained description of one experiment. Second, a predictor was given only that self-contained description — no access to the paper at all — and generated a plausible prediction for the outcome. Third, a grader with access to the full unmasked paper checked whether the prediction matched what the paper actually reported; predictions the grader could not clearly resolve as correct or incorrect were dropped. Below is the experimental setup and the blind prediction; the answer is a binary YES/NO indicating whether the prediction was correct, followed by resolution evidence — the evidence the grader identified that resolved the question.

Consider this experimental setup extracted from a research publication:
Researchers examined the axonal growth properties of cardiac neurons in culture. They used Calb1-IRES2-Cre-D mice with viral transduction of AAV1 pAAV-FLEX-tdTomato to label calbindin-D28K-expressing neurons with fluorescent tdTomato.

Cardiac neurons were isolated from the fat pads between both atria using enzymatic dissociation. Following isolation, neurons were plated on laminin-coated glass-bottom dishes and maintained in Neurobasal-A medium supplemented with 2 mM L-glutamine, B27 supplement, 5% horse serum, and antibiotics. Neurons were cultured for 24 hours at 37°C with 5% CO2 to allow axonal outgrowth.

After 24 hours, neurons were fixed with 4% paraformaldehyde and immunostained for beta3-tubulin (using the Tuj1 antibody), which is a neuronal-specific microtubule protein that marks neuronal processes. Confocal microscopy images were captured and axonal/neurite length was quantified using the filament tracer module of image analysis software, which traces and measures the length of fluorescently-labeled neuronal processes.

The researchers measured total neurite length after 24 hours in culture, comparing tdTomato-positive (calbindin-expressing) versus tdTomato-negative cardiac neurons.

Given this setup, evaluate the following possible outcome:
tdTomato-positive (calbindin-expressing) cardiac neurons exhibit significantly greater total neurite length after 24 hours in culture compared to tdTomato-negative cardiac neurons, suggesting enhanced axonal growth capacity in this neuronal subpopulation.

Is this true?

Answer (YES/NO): NO